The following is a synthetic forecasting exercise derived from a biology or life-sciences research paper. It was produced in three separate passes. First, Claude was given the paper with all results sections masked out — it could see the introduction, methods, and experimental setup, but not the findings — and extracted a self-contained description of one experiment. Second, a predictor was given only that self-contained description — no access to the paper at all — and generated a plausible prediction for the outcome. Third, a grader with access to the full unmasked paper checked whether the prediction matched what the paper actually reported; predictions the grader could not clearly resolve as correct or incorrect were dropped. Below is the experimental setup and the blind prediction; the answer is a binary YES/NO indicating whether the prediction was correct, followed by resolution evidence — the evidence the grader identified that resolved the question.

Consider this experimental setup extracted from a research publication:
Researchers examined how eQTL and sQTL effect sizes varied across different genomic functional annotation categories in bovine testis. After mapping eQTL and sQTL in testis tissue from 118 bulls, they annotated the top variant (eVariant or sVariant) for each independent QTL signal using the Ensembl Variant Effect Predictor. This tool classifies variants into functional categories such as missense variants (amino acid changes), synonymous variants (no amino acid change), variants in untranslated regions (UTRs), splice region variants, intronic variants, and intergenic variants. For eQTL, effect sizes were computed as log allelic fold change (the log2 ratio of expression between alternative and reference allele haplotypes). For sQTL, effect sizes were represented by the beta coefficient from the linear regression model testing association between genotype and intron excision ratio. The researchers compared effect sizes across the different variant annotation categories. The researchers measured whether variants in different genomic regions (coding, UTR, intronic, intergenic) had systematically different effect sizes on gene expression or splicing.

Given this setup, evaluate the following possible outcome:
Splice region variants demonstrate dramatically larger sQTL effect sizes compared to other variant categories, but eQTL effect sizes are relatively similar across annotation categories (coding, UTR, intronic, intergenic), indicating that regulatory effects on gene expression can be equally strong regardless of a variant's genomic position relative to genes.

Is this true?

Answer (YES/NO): NO